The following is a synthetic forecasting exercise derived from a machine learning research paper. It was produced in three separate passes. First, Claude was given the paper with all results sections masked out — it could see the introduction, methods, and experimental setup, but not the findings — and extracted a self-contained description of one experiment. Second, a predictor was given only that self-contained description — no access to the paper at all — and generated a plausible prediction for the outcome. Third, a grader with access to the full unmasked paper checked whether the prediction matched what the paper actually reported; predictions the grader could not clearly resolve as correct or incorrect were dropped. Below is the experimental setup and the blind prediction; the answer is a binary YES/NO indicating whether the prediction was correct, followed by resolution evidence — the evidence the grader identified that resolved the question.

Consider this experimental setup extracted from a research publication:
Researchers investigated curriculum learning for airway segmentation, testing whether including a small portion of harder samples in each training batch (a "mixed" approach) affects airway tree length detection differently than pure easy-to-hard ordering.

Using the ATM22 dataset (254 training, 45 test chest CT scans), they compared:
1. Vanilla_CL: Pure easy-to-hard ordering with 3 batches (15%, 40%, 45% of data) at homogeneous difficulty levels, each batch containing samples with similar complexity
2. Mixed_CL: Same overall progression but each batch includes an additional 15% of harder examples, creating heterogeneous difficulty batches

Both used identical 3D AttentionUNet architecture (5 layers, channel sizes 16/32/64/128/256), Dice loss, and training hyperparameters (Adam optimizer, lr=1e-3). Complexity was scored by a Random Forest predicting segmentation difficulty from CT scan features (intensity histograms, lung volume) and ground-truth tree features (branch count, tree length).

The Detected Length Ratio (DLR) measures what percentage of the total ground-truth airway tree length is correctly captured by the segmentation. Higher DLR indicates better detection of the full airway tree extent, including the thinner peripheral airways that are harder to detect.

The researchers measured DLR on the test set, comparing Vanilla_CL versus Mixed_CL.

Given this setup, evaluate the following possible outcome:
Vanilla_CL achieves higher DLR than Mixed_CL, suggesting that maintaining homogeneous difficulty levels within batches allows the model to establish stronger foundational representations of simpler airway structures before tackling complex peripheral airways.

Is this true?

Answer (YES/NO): NO